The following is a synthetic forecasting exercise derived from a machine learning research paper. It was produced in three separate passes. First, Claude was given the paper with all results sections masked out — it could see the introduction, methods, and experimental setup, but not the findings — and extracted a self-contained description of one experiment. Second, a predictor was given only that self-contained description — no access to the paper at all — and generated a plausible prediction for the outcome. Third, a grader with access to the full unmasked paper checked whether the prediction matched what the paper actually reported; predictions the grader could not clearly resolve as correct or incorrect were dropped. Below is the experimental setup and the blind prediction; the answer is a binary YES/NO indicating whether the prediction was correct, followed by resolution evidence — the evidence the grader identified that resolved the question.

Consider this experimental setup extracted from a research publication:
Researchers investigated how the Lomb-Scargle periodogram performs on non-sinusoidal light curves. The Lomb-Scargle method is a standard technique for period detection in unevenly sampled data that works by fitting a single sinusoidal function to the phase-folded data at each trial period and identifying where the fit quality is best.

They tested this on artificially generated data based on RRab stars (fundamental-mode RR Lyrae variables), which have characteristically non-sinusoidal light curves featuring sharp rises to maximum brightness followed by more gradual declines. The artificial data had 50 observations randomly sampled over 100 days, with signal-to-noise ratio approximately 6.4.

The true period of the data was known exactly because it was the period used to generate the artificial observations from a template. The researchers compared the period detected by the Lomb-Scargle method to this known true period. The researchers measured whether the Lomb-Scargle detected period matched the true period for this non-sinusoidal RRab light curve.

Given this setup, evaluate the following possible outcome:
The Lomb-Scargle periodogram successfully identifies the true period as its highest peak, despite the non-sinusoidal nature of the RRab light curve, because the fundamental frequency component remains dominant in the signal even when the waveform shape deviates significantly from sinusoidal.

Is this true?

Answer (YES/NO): NO